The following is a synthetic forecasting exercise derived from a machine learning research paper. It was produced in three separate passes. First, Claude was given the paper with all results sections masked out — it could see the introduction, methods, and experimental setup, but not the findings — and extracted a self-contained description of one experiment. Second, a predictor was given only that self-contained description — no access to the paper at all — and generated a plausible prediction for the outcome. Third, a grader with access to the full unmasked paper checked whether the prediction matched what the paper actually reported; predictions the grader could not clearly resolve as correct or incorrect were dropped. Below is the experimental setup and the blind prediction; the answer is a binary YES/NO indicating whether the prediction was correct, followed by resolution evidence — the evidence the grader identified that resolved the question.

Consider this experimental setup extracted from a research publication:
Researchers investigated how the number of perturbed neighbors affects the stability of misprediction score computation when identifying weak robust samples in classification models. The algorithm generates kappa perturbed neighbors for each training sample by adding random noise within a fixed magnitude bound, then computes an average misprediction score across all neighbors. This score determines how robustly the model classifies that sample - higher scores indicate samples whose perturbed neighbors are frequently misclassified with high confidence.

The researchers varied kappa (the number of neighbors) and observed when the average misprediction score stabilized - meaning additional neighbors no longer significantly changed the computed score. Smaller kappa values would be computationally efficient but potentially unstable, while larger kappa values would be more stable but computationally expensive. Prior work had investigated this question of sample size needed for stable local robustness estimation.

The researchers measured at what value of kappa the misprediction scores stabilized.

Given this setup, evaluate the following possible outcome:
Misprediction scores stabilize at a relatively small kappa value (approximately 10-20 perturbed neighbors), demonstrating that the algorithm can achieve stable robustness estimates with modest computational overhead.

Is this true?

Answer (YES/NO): NO